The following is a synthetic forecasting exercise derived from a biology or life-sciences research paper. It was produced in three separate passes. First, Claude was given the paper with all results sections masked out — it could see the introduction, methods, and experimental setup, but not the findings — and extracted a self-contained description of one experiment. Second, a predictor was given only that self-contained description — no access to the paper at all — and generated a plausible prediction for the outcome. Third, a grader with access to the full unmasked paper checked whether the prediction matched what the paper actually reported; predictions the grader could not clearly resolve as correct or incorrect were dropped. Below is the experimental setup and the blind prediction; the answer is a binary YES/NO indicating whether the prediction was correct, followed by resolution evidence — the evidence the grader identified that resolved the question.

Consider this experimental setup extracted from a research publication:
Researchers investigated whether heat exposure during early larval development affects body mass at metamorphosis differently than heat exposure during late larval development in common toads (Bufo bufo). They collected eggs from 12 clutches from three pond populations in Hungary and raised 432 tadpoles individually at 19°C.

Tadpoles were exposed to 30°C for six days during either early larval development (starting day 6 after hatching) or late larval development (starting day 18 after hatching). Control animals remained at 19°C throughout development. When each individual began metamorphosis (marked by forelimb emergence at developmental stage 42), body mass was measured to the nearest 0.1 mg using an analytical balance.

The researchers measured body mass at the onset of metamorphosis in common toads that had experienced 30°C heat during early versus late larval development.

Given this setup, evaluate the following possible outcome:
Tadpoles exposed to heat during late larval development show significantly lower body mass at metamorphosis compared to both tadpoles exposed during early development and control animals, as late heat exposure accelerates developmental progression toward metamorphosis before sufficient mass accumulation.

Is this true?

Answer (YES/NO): NO